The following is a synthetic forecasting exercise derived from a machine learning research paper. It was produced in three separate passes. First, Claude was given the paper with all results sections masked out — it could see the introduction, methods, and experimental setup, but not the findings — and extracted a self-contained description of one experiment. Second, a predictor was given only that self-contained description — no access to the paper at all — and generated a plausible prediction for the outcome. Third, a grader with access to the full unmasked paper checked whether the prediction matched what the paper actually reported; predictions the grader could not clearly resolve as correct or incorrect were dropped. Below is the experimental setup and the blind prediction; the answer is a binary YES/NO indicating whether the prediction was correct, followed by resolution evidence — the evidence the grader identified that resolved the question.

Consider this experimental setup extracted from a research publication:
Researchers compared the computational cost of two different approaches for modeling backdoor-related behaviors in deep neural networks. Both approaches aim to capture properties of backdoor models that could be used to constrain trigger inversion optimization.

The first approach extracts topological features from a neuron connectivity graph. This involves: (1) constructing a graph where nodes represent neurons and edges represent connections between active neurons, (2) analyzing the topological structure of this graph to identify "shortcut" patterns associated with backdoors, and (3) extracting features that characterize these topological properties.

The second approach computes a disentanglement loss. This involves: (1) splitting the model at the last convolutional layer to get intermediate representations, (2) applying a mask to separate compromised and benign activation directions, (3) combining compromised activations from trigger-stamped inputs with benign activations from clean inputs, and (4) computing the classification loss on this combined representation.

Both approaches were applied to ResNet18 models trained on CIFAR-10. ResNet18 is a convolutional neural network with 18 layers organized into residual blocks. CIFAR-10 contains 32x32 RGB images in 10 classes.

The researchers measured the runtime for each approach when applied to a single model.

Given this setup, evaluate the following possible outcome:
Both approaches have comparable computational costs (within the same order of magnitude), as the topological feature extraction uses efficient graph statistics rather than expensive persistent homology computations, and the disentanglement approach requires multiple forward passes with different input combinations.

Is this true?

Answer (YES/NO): NO